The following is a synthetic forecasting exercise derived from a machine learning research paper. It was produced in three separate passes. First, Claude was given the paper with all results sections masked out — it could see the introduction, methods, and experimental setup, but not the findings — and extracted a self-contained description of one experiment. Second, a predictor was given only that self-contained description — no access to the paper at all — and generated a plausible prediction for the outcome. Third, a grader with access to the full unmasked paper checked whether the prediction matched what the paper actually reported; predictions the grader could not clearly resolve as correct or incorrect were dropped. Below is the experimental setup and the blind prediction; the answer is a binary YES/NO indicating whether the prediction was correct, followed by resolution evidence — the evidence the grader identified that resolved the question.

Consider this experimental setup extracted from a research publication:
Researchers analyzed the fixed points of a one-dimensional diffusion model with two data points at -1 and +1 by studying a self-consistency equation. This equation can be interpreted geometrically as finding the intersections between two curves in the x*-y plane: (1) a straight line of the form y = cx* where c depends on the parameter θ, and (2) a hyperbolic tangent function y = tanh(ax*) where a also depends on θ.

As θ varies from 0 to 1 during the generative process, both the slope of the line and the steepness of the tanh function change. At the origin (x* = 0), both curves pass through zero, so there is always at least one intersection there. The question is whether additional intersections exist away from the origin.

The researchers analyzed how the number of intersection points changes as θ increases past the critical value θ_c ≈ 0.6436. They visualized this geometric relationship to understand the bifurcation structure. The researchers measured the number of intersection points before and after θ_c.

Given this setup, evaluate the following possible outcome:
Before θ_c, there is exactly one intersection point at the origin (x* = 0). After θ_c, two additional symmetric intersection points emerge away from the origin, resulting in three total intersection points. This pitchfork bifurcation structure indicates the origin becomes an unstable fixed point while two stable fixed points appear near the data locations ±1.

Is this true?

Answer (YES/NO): YES